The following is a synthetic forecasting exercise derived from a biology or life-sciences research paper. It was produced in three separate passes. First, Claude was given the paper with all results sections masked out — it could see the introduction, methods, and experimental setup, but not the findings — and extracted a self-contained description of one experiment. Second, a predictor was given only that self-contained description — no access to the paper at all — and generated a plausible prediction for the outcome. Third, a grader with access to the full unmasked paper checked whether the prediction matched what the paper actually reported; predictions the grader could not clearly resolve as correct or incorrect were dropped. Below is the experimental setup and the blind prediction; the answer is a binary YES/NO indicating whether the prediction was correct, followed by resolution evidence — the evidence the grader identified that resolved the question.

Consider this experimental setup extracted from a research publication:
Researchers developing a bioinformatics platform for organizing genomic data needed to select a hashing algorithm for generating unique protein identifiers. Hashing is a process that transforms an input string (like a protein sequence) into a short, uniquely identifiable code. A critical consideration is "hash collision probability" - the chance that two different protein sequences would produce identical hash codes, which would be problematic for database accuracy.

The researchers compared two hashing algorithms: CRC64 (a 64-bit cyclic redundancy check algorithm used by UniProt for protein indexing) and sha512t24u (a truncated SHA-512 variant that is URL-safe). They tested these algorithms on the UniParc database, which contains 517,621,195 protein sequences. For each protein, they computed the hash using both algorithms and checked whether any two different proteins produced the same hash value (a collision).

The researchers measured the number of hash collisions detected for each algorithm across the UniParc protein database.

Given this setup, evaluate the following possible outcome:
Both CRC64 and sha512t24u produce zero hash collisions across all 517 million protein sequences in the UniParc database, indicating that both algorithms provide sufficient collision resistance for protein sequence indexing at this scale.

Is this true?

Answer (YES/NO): NO